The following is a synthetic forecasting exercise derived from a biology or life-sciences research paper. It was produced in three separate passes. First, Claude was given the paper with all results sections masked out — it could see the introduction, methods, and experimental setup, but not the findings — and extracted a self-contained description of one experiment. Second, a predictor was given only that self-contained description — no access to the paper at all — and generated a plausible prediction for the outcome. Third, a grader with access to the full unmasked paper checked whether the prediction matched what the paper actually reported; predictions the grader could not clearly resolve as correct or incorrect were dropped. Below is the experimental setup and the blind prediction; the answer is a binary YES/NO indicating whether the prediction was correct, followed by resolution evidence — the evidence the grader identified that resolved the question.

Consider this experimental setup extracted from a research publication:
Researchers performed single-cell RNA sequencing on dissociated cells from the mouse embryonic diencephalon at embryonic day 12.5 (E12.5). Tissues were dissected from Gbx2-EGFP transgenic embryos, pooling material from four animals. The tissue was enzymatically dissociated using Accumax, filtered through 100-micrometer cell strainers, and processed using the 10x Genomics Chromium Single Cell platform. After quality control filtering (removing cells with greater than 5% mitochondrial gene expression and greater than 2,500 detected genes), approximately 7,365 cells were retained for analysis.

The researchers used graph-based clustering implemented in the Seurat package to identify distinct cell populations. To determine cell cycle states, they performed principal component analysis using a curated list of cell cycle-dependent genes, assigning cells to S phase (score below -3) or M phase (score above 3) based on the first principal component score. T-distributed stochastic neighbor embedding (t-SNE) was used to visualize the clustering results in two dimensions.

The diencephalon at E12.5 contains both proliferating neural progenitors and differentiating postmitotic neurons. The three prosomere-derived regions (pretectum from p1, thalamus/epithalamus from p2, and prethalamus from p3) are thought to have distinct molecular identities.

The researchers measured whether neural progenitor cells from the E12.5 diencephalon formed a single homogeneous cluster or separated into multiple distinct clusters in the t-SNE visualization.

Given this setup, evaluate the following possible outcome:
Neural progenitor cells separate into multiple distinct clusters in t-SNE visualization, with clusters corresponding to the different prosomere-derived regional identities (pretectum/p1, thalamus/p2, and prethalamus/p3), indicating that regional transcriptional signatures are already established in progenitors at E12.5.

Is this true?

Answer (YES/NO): NO